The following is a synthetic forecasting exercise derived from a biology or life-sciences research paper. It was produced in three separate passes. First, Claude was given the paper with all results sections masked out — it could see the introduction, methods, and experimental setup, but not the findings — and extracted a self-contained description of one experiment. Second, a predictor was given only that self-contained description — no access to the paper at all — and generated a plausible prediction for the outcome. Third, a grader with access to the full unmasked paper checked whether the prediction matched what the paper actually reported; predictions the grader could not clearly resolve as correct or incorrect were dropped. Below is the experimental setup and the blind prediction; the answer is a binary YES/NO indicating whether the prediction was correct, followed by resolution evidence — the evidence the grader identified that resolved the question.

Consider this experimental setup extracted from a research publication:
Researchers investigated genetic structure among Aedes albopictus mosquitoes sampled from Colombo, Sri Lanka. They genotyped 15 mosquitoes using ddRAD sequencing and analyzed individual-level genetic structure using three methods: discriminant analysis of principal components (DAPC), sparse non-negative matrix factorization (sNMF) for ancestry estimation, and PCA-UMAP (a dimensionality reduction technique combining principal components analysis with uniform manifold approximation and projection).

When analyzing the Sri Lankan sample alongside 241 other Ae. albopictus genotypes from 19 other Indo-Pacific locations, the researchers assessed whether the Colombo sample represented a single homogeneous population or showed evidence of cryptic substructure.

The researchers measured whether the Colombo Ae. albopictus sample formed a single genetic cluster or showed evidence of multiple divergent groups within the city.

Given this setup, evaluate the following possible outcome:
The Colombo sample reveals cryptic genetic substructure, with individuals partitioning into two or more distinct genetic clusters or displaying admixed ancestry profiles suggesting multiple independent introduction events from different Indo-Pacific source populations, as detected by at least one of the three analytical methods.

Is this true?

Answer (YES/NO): YES